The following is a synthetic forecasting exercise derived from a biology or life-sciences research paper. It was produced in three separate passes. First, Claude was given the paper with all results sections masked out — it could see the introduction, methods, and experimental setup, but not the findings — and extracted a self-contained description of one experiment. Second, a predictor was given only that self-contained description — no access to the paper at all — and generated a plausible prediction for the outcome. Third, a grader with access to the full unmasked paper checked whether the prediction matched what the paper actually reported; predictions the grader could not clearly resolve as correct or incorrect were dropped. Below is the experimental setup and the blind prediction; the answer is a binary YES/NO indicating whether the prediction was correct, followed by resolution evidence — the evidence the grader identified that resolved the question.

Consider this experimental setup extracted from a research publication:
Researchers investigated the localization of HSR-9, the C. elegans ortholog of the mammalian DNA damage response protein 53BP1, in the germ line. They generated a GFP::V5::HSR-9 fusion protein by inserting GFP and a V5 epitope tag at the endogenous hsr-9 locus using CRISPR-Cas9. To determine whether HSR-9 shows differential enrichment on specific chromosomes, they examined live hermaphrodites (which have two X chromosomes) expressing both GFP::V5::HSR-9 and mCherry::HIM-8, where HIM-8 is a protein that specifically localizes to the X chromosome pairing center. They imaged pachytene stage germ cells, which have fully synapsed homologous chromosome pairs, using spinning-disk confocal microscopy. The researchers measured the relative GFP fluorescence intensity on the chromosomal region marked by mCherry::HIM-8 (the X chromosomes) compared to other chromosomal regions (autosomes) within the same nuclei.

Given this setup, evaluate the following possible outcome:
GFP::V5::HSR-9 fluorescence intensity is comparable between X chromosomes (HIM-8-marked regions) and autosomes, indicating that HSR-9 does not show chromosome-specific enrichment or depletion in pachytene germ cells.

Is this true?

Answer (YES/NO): NO